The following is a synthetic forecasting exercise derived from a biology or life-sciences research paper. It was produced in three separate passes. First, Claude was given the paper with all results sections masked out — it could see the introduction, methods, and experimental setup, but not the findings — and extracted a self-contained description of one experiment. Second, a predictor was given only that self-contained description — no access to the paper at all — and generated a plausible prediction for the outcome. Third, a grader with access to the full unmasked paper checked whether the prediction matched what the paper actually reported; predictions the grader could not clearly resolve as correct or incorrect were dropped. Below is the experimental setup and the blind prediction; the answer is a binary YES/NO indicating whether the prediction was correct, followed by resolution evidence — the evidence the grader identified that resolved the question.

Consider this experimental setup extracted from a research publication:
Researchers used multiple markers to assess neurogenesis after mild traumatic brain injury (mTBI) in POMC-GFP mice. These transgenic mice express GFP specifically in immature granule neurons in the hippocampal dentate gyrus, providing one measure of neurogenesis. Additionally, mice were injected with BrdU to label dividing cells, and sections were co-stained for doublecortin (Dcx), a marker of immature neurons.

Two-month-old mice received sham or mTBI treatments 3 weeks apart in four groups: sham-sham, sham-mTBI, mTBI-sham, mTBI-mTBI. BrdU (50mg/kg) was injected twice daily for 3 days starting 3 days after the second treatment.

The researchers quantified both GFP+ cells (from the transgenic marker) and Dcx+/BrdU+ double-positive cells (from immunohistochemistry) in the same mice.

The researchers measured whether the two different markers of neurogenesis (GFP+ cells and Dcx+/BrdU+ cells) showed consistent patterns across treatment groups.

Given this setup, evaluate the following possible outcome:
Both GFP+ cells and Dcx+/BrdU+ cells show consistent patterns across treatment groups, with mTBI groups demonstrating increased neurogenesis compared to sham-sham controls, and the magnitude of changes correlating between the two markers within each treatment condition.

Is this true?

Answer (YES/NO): NO